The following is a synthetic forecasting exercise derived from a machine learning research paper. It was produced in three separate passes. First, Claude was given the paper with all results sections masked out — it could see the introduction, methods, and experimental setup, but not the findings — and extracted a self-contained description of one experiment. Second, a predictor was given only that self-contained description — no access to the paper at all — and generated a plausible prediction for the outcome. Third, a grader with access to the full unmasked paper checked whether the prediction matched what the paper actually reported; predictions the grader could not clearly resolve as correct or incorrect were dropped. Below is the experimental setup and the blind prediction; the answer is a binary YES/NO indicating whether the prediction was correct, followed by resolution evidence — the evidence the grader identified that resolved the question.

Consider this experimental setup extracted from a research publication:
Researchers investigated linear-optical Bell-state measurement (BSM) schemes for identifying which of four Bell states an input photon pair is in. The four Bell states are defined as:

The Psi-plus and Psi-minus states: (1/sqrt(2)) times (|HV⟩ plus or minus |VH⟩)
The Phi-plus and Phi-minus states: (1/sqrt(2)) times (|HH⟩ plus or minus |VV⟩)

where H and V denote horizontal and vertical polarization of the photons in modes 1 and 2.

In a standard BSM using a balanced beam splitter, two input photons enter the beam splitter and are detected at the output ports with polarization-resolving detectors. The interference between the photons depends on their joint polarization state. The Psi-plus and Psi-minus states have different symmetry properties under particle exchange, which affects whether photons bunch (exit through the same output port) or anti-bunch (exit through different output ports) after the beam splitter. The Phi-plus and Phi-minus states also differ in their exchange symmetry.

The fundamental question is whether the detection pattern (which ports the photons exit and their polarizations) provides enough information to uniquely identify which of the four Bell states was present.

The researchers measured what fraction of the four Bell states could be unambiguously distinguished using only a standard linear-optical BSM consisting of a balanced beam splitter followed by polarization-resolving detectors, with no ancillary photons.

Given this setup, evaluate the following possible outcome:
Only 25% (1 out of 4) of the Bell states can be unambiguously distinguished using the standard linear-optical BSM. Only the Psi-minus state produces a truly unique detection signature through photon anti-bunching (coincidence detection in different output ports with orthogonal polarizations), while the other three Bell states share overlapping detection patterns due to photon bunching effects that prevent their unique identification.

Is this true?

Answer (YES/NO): NO